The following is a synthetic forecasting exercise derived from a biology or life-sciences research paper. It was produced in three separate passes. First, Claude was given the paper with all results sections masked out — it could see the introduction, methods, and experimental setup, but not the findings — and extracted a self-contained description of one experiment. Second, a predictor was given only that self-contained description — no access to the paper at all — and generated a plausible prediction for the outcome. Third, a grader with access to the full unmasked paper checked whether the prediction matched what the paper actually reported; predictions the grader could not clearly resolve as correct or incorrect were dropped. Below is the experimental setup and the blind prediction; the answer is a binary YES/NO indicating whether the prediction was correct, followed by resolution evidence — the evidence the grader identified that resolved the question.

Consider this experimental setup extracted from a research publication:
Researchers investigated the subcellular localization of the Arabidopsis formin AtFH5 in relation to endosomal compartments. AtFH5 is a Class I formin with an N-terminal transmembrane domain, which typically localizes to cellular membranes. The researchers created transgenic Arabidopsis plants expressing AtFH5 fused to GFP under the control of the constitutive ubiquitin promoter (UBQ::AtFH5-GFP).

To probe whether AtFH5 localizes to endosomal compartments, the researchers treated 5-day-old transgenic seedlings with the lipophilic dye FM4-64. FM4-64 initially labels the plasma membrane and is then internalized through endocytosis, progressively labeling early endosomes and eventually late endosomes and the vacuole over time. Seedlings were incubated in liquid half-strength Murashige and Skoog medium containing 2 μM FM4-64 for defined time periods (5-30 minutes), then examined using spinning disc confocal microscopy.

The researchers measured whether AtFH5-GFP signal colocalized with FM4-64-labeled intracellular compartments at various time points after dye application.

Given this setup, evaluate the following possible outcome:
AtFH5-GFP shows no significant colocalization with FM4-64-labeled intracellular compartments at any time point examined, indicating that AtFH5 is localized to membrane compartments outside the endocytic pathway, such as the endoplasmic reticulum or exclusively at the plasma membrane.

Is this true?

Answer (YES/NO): NO